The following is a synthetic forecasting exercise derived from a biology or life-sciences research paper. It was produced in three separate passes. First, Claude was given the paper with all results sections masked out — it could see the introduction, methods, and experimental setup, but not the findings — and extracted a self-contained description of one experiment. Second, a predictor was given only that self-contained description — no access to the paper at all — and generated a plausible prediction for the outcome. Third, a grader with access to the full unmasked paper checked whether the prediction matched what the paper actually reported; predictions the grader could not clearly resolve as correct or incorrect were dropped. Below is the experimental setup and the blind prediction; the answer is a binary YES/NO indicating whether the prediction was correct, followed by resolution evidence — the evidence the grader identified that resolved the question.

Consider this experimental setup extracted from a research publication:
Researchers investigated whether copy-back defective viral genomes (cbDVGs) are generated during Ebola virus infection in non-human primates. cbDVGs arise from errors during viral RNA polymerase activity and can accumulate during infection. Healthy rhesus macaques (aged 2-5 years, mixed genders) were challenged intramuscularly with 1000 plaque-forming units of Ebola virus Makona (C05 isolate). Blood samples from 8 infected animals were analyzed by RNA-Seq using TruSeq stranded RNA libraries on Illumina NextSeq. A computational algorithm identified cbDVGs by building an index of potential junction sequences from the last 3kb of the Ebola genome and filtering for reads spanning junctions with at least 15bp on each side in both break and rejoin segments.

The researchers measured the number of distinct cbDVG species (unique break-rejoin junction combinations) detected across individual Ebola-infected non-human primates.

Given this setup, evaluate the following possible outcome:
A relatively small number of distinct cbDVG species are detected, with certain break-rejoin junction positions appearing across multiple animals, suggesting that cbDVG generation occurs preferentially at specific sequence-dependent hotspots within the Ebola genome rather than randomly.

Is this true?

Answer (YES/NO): YES